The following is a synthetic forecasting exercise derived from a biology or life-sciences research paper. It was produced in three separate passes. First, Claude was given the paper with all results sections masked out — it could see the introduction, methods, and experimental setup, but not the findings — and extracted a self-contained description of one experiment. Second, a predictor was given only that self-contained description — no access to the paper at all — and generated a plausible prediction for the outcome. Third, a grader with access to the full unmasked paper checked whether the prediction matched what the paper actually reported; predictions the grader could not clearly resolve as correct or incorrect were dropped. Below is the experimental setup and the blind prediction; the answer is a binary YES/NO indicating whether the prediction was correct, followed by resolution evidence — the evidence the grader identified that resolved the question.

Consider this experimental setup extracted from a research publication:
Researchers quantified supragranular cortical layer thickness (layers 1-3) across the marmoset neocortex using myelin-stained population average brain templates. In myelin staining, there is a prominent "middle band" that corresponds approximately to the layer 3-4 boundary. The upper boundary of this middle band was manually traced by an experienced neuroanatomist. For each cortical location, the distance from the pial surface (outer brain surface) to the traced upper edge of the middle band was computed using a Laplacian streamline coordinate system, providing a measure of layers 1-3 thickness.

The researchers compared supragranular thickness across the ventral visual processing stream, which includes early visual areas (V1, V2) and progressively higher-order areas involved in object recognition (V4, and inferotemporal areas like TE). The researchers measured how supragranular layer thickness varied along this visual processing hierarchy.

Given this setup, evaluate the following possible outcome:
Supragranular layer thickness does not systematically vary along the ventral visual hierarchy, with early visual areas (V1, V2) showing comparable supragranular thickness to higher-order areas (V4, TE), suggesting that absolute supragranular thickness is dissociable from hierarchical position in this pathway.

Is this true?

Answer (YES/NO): NO